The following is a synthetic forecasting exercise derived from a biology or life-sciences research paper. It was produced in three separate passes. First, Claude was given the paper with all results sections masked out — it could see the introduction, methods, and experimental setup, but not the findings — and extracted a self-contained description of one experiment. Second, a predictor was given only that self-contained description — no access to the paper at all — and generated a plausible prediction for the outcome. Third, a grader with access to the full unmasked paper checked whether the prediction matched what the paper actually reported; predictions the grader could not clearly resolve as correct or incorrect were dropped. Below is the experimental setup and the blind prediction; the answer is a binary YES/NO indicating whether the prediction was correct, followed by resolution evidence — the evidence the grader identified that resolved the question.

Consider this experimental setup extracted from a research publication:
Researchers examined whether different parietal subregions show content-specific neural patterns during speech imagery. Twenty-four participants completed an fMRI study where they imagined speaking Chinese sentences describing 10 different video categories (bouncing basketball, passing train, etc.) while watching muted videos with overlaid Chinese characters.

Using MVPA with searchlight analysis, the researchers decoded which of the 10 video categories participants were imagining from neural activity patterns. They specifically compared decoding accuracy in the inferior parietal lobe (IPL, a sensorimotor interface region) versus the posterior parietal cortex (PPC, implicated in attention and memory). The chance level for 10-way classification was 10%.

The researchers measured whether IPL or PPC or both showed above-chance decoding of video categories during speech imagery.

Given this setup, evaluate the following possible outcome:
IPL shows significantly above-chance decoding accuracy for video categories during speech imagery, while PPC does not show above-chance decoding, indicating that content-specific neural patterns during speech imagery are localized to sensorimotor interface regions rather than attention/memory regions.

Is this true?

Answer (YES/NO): NO